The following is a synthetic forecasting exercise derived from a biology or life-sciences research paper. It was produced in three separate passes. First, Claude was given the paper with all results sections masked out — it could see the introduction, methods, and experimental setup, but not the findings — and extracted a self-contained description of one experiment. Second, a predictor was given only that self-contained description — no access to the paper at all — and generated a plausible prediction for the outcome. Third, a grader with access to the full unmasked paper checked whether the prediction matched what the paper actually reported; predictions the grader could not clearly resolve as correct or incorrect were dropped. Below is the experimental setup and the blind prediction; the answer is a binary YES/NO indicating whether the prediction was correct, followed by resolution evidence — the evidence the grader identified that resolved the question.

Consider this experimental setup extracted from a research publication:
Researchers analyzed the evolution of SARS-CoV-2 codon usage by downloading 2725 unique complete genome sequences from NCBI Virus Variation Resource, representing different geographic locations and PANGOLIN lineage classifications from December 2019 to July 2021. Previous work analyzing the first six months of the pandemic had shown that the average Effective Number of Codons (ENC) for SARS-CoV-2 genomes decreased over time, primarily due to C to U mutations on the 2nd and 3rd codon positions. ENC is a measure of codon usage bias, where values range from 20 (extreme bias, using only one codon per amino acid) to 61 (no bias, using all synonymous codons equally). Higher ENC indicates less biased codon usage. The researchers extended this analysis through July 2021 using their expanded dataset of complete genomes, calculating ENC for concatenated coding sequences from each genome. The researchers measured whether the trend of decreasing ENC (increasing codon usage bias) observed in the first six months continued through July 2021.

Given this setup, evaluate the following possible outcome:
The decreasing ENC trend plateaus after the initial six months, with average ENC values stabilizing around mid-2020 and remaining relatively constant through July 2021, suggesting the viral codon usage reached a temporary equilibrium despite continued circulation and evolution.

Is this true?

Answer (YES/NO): NO